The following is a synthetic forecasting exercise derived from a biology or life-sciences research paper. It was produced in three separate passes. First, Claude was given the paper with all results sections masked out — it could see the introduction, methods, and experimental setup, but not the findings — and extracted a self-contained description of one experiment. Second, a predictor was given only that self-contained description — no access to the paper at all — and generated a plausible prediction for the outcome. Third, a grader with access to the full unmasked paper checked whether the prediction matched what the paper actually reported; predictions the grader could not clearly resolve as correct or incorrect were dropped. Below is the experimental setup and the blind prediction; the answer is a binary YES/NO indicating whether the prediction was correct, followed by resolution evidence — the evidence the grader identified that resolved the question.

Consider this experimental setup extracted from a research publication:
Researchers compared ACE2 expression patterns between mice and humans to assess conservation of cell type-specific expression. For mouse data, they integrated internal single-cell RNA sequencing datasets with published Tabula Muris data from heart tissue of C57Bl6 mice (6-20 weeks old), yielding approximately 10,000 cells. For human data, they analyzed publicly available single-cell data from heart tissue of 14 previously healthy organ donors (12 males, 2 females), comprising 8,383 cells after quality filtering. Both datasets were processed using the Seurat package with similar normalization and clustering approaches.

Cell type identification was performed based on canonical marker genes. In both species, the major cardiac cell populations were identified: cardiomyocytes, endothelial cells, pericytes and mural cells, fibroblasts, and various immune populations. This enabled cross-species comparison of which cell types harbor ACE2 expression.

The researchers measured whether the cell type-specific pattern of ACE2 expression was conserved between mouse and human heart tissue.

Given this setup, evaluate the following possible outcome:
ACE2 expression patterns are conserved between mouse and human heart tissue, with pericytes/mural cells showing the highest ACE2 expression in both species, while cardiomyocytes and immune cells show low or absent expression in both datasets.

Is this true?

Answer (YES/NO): YES